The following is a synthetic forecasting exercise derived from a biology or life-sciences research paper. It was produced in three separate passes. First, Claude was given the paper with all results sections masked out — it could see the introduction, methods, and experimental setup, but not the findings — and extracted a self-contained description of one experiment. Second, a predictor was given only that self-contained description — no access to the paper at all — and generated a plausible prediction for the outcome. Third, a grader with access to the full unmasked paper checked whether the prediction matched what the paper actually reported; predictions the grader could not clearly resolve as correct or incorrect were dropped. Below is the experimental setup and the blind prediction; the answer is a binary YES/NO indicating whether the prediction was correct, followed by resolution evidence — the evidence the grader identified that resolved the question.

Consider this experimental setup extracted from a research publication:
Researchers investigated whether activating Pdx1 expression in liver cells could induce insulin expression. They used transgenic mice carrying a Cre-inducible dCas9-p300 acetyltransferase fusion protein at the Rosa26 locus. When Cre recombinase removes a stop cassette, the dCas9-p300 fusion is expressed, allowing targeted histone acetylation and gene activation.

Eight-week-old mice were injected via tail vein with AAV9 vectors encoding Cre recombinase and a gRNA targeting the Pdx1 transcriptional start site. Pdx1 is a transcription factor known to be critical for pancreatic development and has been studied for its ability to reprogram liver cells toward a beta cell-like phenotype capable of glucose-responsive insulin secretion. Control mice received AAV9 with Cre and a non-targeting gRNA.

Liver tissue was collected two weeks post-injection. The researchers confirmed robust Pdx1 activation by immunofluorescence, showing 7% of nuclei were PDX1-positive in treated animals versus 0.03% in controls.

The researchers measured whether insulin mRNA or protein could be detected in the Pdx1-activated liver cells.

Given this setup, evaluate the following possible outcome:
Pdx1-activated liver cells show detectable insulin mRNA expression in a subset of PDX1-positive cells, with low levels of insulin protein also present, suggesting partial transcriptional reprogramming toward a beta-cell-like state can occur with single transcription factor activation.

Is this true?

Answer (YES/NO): NO